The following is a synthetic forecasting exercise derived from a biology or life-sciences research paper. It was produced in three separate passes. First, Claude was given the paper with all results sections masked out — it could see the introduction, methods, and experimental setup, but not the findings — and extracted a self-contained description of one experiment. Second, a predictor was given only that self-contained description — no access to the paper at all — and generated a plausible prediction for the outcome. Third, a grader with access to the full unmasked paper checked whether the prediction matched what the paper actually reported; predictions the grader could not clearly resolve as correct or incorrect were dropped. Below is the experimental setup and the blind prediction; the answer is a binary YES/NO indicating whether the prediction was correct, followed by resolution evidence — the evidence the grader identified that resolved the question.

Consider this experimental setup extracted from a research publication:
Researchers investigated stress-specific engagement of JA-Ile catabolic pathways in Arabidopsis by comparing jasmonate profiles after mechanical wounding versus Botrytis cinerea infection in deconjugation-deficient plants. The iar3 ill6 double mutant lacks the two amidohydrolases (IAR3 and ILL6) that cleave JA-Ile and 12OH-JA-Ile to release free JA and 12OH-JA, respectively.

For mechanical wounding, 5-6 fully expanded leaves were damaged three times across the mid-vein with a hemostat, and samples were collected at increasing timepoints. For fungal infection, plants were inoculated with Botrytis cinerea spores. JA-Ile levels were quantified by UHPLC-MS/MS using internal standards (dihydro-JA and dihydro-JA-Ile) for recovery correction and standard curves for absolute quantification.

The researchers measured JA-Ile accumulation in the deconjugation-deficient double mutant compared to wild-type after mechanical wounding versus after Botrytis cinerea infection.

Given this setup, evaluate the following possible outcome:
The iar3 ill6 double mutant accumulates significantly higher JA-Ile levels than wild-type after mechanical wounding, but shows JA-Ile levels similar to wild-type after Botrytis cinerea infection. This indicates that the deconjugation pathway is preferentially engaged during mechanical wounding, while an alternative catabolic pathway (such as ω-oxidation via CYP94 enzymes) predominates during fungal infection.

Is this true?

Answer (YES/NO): NO